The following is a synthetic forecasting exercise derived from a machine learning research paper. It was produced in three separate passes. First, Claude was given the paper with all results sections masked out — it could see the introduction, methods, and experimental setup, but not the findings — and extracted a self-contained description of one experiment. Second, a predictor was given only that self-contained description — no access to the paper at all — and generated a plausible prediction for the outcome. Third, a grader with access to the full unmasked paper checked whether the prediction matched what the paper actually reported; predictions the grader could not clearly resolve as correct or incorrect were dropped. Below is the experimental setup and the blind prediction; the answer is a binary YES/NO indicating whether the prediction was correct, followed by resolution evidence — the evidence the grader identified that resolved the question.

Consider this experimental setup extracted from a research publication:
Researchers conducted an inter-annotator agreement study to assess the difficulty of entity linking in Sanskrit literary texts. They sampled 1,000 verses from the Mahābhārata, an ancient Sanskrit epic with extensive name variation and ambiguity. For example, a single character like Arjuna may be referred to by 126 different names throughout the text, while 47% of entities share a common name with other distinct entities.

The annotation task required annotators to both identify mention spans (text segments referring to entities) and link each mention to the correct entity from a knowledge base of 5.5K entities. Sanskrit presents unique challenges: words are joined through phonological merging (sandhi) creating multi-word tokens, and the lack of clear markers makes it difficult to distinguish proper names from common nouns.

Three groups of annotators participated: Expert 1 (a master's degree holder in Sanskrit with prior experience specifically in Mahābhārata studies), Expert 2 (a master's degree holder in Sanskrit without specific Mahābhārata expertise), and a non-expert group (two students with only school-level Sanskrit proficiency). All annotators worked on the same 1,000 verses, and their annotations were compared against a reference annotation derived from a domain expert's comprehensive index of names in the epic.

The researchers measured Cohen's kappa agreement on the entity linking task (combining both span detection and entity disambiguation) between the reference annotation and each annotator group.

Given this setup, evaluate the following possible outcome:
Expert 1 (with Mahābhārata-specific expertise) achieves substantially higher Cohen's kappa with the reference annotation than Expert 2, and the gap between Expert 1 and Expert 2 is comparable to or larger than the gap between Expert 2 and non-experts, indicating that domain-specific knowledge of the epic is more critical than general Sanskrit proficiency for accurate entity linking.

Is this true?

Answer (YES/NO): NO